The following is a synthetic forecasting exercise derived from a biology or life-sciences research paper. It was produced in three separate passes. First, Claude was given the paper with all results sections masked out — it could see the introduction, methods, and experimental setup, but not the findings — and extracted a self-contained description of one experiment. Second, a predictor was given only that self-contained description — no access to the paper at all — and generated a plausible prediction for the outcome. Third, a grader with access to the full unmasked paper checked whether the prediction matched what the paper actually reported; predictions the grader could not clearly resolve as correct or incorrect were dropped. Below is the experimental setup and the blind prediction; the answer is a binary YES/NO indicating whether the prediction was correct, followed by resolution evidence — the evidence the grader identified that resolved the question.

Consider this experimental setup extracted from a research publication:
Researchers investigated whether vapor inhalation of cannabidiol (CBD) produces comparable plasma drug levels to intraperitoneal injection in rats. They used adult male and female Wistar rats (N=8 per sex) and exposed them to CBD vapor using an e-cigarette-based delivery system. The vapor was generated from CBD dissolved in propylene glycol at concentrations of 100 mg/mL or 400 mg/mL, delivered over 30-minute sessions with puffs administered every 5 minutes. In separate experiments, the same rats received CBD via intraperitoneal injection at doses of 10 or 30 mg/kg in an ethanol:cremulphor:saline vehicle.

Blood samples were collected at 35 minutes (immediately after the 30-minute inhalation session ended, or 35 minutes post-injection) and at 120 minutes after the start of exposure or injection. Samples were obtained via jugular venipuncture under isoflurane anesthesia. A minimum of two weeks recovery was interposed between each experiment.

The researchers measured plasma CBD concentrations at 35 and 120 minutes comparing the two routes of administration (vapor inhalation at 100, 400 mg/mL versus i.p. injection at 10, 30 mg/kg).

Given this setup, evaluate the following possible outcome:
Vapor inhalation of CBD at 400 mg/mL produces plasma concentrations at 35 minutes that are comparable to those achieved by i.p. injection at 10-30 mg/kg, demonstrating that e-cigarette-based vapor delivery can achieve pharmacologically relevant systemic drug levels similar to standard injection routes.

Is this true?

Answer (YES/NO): YES